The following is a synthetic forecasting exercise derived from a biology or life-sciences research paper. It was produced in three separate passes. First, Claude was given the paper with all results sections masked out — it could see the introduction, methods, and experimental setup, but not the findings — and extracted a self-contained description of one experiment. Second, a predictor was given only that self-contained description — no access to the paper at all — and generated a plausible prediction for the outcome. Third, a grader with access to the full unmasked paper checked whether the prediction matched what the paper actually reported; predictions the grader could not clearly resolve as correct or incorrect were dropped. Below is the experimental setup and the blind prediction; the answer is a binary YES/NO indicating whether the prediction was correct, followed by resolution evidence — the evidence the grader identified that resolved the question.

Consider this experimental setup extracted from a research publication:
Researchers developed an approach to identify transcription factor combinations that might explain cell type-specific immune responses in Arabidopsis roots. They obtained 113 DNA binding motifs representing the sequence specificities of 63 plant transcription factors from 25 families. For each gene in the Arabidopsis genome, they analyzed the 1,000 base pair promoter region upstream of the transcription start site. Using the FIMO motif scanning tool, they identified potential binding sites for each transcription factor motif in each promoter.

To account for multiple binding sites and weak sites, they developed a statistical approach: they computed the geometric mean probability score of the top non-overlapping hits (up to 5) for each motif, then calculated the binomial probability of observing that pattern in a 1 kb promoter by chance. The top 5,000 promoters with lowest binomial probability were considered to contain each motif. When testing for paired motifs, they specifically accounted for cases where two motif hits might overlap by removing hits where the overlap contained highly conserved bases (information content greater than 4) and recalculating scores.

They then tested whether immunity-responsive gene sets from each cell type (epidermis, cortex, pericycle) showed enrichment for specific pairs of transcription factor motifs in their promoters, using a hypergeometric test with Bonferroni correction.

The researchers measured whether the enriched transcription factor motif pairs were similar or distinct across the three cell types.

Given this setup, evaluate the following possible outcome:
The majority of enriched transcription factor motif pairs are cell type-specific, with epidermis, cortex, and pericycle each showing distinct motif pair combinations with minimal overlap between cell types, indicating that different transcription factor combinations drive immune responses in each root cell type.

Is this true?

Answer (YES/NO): YES